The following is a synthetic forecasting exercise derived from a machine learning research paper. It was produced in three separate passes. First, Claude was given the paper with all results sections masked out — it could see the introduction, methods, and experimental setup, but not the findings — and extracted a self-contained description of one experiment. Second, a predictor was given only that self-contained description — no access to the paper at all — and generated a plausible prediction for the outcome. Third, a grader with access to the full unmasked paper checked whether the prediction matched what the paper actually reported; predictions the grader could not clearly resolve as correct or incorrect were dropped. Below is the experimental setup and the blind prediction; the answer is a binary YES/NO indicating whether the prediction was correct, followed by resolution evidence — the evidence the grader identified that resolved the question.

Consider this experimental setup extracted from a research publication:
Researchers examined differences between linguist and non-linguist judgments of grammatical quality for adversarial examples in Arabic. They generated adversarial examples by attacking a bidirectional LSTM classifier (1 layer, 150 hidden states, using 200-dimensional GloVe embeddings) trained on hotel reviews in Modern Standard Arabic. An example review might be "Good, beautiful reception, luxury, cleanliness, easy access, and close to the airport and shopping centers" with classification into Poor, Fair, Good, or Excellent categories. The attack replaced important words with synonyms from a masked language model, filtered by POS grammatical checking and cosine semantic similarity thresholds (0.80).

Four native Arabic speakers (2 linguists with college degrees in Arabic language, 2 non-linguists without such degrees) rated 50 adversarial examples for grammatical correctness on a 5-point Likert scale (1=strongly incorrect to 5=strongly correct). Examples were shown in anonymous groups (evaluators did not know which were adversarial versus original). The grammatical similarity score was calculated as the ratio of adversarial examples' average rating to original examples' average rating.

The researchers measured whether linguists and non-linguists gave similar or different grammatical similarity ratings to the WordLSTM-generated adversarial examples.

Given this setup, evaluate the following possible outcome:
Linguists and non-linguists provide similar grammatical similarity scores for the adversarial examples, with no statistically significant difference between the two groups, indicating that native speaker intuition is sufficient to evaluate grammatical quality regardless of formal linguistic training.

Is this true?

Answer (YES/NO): NO